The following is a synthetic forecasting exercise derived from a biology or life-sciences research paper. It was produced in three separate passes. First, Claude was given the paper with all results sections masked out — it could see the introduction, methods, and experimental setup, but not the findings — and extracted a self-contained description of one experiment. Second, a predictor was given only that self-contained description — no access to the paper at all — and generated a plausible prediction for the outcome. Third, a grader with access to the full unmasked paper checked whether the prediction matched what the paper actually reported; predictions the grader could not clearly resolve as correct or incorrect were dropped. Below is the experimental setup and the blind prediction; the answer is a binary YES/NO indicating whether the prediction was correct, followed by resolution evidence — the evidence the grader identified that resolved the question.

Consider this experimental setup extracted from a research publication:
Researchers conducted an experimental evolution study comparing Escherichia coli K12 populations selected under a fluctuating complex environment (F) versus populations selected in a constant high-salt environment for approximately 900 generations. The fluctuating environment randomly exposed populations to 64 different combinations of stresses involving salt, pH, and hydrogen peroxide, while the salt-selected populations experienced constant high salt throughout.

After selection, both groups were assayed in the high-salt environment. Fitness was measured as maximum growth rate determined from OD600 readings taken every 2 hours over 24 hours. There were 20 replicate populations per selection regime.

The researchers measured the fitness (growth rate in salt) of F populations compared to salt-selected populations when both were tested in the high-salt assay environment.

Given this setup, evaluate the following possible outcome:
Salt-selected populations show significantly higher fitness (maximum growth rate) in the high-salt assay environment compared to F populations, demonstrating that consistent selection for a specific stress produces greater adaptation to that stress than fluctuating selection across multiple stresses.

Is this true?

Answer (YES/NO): NO